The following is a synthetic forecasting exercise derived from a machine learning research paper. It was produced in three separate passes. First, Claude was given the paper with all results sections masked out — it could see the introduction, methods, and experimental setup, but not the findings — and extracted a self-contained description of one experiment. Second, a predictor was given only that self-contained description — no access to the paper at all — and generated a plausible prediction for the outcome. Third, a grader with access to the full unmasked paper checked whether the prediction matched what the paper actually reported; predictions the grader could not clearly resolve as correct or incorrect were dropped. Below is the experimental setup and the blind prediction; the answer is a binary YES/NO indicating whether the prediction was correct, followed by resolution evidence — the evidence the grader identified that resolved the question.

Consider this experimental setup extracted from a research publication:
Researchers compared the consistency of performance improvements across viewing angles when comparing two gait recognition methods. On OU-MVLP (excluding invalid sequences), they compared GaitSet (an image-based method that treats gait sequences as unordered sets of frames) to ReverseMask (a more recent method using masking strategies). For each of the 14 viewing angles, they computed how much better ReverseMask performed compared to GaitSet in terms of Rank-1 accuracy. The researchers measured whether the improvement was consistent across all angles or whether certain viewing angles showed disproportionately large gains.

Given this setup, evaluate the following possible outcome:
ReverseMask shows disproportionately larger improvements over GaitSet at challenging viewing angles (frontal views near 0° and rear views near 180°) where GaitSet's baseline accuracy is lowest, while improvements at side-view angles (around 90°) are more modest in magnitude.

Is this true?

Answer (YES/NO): YES